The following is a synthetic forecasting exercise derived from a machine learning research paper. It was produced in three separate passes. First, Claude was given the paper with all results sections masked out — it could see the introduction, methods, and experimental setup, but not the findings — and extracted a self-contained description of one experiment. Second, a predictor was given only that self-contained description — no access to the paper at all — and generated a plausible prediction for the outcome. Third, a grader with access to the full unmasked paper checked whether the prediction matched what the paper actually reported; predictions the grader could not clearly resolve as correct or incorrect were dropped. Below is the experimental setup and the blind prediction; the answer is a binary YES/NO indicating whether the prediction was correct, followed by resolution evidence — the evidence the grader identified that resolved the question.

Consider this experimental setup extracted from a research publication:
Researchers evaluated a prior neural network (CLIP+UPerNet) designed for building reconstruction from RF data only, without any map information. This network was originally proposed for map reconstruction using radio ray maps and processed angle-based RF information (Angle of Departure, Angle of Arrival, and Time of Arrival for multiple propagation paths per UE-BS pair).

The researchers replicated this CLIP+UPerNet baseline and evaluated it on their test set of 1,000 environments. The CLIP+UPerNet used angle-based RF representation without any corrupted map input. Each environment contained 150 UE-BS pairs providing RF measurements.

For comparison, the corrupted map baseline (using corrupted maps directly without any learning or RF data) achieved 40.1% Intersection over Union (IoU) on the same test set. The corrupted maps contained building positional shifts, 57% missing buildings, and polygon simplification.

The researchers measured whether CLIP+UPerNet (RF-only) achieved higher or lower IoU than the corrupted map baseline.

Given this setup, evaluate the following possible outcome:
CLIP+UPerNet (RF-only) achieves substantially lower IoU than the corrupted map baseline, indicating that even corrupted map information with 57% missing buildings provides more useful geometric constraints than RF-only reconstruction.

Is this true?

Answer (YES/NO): YES